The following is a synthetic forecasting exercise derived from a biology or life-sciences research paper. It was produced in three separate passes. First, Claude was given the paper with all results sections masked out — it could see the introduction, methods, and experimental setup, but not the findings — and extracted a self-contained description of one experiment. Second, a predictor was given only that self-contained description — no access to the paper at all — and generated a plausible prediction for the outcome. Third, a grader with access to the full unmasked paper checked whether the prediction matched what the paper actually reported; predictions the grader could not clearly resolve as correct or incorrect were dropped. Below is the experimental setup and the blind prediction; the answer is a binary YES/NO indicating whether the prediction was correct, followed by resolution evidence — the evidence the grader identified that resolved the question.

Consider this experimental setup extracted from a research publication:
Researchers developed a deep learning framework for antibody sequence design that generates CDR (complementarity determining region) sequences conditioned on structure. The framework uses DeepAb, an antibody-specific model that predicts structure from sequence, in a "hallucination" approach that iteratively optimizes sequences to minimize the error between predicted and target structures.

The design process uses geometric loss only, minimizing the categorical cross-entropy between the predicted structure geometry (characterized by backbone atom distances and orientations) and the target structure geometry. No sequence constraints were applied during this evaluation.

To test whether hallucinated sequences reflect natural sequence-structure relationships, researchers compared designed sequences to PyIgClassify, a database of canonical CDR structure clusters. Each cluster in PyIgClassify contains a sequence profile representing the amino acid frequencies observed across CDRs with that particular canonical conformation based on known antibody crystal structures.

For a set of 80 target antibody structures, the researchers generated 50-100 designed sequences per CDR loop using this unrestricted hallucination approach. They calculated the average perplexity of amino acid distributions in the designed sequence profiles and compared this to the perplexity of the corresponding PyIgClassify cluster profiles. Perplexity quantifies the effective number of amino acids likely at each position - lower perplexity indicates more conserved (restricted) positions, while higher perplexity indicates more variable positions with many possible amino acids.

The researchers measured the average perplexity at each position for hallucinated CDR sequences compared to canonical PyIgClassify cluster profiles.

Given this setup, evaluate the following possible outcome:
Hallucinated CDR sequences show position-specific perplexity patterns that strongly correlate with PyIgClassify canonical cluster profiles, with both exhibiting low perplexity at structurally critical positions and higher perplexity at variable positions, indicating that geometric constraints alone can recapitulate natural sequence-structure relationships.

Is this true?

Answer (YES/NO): YES